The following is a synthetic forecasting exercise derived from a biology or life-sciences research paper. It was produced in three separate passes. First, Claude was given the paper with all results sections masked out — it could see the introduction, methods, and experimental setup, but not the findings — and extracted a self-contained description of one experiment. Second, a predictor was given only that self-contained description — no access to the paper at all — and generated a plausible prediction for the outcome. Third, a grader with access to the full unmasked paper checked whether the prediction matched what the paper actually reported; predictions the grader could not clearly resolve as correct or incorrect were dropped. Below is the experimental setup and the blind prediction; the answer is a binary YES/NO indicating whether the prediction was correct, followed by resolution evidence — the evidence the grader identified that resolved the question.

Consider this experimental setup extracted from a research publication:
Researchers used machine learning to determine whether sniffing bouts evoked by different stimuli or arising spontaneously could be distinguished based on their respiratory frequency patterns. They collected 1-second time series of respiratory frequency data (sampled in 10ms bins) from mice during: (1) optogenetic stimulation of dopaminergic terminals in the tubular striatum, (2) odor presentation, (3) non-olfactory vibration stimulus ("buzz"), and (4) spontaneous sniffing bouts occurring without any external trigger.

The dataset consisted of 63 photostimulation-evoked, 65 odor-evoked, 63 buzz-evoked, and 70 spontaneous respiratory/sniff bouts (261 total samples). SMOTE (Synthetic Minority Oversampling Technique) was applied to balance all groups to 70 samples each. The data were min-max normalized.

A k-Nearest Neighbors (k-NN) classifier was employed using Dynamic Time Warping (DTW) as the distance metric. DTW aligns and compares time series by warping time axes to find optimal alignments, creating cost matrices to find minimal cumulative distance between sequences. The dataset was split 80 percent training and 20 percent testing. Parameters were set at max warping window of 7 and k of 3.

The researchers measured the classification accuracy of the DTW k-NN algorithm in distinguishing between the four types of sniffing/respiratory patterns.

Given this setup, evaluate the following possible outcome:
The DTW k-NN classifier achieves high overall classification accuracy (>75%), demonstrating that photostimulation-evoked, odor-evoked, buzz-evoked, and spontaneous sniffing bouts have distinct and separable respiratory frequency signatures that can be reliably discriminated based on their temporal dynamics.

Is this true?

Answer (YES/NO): NO